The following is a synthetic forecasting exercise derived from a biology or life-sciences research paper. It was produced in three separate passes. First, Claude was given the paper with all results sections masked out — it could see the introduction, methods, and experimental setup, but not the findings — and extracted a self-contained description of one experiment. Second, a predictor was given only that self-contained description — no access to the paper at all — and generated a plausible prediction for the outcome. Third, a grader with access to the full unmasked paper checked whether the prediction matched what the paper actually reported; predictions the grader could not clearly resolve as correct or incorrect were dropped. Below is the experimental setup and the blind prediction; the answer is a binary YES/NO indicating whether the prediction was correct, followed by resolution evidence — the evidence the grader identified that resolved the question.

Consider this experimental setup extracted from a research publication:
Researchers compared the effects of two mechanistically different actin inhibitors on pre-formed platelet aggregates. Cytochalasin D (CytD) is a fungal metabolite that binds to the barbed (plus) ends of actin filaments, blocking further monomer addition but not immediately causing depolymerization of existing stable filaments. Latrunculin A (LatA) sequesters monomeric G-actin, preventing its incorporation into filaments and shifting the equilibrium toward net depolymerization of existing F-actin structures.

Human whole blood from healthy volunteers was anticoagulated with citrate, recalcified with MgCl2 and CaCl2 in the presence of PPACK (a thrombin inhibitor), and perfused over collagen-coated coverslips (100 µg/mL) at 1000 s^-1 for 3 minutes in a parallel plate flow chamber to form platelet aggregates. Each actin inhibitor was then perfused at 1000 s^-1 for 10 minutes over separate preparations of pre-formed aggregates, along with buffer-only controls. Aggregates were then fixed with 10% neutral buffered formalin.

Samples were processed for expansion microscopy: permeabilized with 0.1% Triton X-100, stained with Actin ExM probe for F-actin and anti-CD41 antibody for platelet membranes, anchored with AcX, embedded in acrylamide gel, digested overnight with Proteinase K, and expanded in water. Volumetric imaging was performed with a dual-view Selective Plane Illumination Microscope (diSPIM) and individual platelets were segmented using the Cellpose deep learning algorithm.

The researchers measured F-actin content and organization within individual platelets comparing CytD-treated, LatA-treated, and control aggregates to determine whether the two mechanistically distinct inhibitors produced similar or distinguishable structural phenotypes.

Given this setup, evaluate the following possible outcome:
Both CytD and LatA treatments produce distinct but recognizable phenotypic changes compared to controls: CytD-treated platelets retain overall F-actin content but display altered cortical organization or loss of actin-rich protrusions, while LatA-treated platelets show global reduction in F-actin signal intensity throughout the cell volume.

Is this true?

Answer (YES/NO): NO